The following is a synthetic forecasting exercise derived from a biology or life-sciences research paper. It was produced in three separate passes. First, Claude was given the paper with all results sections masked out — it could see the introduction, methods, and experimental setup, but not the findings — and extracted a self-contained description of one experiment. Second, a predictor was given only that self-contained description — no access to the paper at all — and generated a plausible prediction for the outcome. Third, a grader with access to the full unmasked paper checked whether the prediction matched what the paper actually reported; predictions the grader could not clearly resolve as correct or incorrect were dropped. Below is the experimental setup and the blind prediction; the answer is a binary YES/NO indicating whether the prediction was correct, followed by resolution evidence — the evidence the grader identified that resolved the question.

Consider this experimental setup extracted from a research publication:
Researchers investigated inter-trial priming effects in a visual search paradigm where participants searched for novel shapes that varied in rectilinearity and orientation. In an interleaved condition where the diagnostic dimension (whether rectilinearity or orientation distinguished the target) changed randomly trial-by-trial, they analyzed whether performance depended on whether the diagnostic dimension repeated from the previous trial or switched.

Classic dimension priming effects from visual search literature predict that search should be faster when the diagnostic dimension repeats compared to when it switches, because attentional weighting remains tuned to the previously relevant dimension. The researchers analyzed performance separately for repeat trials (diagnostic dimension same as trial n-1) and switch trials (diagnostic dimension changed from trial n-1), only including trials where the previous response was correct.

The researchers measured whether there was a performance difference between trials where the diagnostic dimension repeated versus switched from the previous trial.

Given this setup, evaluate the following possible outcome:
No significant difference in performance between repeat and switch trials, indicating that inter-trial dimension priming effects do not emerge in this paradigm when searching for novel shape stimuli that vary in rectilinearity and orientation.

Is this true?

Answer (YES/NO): YES